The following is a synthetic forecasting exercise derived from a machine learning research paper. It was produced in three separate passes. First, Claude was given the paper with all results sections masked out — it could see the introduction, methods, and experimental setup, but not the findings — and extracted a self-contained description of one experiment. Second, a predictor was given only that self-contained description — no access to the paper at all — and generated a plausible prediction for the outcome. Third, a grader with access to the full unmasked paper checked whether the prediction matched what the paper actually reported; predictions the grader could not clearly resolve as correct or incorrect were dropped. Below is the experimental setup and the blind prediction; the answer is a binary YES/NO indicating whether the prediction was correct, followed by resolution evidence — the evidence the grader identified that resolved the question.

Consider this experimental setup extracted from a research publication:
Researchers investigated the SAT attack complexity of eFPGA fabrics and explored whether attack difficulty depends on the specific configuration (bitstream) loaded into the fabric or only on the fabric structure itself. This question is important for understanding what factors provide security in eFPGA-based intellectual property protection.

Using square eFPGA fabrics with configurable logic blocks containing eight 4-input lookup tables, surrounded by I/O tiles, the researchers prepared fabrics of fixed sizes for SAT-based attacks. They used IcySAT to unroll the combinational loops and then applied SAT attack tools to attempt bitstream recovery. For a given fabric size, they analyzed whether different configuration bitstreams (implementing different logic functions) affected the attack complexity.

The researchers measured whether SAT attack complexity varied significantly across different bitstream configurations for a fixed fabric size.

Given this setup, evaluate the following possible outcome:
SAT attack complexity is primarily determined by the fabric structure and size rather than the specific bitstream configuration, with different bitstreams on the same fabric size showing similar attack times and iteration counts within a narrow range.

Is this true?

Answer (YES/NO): YES